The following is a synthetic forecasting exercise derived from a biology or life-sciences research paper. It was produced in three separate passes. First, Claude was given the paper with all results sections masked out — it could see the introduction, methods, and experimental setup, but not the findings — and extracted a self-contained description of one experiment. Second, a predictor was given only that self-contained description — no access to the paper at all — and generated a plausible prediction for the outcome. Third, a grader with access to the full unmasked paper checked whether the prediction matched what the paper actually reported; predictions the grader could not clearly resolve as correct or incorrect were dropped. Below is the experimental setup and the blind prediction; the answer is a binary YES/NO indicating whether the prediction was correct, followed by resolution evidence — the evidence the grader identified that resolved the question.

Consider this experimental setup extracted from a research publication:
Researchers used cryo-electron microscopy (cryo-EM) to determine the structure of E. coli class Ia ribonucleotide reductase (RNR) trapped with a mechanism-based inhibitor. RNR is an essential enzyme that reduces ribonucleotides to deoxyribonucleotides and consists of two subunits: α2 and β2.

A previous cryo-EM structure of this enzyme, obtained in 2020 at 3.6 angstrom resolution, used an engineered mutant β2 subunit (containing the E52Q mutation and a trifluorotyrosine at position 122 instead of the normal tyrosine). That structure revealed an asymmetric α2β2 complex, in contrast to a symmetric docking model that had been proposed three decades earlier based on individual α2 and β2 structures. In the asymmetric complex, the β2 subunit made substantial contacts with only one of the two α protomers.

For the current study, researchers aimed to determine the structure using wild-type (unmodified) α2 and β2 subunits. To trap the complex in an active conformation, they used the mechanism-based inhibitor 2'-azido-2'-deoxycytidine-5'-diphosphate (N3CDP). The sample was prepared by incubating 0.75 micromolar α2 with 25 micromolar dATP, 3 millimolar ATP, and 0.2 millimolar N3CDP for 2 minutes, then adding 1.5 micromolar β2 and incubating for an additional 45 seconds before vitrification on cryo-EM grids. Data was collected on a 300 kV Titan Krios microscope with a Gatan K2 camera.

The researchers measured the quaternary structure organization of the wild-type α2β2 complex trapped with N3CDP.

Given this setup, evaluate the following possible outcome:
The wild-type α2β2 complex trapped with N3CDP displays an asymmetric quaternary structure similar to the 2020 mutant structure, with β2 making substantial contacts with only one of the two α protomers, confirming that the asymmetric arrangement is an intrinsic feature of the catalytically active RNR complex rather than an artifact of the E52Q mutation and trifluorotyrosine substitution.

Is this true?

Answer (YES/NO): YES